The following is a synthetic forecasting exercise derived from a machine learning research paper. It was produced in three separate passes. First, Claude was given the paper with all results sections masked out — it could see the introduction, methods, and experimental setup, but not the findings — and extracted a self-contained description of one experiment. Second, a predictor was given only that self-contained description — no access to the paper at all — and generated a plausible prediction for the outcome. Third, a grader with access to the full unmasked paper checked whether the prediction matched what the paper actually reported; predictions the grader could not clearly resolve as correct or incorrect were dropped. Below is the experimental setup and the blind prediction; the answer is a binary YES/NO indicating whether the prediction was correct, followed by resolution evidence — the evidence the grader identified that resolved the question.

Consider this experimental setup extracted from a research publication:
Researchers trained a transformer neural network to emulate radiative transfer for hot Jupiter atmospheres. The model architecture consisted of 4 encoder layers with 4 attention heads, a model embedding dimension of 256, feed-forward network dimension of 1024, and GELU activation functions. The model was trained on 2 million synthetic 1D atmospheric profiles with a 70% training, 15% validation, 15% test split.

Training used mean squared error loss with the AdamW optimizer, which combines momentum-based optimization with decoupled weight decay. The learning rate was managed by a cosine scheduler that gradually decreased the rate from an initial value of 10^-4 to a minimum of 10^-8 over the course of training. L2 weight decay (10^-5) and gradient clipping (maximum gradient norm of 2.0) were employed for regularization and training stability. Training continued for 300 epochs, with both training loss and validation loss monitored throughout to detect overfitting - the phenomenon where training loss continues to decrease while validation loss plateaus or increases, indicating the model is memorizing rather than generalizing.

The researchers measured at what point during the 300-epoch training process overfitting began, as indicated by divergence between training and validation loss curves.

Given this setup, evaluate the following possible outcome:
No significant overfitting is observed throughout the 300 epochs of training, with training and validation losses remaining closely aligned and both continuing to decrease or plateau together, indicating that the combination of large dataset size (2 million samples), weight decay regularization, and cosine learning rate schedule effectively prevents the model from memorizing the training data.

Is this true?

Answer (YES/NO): NO